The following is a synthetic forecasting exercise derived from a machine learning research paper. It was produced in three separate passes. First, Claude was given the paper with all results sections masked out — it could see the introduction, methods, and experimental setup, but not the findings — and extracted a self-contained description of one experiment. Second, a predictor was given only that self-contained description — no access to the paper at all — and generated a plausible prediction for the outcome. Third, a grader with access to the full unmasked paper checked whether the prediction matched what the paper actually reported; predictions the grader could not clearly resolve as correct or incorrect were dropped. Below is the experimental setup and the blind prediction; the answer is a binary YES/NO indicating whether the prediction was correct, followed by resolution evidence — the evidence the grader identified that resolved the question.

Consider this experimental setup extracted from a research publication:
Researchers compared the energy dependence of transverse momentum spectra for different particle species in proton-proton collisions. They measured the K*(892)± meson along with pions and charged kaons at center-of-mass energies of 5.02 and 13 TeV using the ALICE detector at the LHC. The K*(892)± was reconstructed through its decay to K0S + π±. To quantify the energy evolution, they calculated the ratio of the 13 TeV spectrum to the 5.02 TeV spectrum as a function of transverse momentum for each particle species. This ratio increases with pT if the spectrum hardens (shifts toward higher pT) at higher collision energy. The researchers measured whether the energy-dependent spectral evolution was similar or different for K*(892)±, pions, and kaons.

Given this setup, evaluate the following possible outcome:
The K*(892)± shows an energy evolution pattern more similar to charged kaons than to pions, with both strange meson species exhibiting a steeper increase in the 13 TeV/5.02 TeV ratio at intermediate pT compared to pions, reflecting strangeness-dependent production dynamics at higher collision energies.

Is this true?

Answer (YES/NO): NO